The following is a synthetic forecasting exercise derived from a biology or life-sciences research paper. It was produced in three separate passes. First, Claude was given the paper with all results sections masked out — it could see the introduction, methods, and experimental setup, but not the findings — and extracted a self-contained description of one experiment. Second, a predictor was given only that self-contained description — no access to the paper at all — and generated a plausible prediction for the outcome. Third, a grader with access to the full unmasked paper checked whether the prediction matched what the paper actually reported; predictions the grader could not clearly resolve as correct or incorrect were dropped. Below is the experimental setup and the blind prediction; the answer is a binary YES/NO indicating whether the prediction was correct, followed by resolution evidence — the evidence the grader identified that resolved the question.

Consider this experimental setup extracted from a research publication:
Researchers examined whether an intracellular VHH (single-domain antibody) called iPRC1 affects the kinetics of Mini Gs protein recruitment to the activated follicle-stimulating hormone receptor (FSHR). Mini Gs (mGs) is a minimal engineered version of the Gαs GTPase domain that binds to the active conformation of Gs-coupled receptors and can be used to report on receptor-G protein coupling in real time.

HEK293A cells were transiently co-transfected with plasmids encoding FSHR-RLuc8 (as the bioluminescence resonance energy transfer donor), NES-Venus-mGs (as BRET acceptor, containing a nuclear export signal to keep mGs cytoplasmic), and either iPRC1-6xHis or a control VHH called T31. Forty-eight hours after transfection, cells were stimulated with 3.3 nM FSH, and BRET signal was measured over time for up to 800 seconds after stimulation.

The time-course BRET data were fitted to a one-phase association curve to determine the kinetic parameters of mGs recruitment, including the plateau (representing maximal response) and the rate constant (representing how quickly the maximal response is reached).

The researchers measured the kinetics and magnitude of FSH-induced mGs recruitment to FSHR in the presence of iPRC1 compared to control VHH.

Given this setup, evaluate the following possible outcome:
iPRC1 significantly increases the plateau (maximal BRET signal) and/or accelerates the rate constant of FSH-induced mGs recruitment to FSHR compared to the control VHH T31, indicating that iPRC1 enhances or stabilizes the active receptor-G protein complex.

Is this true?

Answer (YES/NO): NO